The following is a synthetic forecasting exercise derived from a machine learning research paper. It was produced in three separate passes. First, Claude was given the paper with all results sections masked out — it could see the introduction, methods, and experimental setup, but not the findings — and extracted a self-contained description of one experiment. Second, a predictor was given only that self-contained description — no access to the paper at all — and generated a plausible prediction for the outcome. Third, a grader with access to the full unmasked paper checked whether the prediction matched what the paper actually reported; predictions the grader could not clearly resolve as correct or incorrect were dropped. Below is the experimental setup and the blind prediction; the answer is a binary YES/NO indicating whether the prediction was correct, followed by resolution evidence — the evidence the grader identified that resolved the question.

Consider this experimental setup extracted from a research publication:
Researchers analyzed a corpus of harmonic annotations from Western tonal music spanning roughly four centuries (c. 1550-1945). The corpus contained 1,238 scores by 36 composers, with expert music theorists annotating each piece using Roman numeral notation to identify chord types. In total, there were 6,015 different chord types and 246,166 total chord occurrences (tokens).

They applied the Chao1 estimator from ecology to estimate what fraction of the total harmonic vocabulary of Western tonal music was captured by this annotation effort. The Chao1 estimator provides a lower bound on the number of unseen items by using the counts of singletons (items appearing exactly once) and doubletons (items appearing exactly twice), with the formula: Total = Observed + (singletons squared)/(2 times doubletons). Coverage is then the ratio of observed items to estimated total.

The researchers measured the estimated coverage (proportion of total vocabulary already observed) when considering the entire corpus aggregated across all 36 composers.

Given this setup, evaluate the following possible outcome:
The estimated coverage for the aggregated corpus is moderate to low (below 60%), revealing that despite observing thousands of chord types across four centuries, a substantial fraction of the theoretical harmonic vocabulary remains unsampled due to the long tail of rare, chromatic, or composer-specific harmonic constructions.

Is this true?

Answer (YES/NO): NO